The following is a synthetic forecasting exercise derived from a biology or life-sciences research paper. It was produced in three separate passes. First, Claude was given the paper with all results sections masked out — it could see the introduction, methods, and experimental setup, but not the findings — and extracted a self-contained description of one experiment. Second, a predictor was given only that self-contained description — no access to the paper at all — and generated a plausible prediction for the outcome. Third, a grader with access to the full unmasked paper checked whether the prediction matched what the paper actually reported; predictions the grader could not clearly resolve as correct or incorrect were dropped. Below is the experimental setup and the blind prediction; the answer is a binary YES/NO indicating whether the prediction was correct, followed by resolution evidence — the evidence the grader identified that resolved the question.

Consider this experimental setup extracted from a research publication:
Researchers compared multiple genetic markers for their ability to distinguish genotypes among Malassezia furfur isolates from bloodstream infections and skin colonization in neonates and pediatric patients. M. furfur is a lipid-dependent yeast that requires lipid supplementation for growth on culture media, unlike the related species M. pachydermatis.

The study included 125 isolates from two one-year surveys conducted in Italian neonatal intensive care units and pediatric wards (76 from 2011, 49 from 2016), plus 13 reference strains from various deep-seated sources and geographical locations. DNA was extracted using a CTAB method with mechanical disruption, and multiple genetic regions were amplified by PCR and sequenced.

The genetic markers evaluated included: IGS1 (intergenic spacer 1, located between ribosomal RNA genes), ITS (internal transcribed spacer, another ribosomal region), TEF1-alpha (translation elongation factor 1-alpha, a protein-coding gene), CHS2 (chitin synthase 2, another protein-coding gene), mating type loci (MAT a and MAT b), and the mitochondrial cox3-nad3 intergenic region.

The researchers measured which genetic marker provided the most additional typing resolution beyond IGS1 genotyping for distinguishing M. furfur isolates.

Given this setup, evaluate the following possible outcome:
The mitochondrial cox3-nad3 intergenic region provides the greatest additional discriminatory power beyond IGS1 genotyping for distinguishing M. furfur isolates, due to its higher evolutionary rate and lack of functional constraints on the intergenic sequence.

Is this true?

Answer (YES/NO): YES